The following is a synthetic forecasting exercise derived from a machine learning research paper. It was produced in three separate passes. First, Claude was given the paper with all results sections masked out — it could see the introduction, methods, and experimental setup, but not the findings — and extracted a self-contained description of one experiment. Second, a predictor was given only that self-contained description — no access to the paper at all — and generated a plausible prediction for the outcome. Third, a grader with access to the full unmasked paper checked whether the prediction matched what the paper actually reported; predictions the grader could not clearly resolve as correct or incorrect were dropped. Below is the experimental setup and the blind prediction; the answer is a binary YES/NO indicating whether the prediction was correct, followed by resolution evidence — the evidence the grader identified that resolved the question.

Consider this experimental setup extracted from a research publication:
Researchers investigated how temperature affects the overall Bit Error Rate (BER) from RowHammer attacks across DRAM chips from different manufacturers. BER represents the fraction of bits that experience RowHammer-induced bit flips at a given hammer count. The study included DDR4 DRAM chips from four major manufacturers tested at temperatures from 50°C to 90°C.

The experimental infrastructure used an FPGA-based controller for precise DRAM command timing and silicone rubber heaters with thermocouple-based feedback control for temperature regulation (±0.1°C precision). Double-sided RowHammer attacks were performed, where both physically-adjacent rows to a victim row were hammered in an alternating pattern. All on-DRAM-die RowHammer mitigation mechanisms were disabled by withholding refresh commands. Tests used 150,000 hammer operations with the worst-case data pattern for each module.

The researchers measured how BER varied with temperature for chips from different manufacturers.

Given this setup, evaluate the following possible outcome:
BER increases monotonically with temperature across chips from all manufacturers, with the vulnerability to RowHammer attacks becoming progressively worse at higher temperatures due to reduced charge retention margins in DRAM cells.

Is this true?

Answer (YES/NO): NO